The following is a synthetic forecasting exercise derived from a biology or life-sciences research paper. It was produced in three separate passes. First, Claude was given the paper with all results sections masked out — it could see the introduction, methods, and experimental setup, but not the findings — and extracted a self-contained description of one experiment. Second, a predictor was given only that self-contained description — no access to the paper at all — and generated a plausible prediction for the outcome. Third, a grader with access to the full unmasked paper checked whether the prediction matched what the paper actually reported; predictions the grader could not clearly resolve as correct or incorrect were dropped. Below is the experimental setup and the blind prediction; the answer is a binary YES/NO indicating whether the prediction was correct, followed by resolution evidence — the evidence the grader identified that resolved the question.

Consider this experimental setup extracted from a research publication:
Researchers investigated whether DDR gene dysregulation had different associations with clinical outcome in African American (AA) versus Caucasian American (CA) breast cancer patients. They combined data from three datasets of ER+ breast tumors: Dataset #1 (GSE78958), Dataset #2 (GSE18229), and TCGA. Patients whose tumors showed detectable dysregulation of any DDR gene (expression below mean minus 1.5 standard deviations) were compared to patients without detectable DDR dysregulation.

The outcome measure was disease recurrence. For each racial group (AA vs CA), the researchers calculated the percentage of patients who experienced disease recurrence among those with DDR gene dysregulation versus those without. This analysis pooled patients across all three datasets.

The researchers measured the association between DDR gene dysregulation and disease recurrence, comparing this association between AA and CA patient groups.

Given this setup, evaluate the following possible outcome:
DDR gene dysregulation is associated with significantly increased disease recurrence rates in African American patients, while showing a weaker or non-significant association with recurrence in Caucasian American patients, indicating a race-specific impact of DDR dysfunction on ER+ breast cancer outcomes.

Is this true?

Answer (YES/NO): NO